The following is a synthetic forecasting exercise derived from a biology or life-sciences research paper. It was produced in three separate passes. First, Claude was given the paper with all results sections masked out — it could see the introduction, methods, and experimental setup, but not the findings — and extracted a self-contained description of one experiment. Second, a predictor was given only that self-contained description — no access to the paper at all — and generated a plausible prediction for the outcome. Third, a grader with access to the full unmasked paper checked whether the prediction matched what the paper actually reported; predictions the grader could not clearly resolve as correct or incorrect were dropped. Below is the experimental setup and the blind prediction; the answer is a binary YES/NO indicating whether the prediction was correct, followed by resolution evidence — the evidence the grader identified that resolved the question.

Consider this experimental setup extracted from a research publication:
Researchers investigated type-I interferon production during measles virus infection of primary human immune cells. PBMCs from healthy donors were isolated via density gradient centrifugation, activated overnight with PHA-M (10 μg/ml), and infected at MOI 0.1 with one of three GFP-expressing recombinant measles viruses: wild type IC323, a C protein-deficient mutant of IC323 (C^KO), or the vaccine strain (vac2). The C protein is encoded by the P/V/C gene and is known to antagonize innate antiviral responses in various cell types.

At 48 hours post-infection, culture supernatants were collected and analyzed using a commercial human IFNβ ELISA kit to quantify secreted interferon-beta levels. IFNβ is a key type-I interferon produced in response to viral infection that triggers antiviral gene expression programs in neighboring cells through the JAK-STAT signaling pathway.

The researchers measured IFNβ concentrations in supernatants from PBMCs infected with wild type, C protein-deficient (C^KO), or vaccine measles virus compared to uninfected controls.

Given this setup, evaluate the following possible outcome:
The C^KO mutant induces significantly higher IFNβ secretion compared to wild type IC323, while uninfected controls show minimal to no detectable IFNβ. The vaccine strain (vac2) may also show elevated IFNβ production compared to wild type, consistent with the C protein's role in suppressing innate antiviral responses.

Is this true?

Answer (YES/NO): YES